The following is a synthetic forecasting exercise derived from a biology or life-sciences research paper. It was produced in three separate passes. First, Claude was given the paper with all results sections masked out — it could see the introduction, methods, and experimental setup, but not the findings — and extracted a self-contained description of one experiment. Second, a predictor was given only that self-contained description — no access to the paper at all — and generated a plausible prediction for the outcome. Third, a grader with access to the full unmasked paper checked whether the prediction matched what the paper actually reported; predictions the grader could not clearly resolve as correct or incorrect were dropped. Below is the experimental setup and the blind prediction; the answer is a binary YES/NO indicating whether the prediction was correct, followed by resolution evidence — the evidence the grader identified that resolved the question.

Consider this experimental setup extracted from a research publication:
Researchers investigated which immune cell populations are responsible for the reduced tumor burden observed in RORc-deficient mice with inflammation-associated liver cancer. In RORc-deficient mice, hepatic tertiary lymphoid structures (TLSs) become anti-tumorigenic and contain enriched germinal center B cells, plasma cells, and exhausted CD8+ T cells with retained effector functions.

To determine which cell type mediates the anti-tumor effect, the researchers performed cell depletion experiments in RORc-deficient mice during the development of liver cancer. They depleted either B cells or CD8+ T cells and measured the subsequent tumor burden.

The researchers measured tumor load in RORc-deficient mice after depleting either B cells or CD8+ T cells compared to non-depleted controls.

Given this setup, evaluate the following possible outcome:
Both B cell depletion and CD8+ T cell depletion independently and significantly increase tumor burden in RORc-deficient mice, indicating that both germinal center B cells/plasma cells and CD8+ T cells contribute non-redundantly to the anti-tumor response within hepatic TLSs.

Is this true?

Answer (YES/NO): NO